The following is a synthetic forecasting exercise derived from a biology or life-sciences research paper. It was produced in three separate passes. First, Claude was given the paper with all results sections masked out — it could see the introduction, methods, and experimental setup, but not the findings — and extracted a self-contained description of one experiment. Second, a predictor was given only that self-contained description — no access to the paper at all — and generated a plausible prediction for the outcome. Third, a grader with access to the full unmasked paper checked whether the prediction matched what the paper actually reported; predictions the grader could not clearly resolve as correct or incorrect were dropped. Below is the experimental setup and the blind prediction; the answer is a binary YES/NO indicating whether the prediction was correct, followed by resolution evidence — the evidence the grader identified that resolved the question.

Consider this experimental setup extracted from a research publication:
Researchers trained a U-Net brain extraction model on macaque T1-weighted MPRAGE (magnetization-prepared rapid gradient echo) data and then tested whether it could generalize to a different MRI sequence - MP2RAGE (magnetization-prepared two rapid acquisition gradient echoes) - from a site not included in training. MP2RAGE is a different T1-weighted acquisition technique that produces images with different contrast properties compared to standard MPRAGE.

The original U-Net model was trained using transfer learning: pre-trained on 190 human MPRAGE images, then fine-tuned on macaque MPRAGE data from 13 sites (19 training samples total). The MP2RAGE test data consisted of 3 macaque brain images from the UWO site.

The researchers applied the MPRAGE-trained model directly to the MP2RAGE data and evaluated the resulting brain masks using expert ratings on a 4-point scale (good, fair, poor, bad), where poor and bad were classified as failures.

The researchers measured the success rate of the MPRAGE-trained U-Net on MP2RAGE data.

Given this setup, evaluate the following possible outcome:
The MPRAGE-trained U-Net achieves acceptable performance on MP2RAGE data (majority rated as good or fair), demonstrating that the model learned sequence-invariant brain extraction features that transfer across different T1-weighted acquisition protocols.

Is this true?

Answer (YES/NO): NO